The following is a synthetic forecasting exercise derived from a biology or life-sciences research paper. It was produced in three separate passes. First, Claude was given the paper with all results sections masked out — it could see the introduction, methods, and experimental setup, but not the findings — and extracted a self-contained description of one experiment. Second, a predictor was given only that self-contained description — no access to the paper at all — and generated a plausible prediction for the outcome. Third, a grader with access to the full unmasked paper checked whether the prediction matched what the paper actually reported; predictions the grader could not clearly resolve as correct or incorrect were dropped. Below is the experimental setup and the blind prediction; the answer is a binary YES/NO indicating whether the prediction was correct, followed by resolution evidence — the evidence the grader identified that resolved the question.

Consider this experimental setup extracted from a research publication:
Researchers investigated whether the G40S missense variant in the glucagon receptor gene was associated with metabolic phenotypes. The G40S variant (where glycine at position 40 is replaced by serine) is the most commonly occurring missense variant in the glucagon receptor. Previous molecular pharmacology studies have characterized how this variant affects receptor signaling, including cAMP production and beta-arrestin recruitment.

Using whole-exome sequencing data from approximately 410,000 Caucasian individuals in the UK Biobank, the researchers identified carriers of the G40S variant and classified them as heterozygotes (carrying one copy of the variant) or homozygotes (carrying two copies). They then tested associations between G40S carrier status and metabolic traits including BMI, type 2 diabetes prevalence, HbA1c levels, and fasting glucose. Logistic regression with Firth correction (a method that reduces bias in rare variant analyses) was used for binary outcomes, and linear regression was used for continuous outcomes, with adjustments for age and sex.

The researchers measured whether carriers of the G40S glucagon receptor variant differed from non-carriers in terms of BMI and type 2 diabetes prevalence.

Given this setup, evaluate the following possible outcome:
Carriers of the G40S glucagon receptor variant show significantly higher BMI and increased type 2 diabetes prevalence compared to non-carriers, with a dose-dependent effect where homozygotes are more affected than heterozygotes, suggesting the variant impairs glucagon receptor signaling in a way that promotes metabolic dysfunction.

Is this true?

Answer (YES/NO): NO